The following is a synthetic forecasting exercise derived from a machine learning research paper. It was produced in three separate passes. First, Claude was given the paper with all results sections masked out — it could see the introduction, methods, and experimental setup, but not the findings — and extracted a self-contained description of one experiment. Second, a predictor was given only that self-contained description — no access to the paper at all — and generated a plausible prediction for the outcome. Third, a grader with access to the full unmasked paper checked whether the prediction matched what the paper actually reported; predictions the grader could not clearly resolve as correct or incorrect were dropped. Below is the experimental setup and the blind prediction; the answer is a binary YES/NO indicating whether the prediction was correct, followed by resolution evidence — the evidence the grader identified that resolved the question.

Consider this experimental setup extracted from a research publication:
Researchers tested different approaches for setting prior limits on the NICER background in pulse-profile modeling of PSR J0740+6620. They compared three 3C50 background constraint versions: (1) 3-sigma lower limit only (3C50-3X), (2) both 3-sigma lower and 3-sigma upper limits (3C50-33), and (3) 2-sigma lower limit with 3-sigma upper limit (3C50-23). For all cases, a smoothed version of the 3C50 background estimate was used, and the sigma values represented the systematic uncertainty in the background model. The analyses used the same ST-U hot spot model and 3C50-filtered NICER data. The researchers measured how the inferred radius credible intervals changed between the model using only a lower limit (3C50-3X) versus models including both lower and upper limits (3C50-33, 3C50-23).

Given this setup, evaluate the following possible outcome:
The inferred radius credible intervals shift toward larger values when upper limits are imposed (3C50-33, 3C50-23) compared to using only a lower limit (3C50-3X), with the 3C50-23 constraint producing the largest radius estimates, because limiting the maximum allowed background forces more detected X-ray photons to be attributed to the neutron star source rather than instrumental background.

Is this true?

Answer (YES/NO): NO